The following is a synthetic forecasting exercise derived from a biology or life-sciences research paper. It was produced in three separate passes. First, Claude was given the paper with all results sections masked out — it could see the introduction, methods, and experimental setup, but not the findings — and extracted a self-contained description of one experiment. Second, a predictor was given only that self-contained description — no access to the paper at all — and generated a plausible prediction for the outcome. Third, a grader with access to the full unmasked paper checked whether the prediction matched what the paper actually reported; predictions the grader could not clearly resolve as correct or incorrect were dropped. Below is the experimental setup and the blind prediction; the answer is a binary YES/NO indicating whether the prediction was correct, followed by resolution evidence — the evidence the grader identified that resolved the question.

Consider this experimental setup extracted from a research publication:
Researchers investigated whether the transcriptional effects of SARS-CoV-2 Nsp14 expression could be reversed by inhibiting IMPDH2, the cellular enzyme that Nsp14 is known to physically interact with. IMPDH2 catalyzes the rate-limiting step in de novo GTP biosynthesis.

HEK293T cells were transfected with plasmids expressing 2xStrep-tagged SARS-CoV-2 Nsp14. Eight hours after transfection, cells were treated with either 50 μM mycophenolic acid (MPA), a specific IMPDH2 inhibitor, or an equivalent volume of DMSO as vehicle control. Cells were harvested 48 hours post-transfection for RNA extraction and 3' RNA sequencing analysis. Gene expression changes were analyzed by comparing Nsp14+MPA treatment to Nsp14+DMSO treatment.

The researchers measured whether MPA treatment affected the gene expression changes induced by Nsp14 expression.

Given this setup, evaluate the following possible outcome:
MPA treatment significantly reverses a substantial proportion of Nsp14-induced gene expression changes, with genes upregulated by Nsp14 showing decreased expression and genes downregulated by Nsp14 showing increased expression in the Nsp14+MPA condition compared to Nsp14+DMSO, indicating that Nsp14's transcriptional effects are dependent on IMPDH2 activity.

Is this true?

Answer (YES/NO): YES